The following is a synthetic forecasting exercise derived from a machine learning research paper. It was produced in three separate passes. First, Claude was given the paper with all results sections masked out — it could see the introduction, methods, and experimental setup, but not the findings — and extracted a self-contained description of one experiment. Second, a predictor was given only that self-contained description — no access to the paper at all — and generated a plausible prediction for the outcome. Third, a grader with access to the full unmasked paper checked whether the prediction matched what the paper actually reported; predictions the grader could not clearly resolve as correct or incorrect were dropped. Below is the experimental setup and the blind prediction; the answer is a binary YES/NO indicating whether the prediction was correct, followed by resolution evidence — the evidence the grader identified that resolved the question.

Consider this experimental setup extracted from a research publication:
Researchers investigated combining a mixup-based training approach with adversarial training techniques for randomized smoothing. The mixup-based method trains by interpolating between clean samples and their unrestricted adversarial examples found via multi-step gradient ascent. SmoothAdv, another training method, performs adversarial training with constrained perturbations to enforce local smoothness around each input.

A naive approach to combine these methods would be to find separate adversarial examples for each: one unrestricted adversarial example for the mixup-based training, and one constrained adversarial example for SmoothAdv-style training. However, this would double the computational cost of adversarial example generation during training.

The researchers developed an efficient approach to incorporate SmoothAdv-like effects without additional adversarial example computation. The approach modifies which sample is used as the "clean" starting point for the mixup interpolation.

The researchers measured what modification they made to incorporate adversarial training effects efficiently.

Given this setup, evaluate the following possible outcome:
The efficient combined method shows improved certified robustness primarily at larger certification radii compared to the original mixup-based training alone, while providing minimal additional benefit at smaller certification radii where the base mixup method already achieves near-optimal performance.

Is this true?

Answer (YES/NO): NO